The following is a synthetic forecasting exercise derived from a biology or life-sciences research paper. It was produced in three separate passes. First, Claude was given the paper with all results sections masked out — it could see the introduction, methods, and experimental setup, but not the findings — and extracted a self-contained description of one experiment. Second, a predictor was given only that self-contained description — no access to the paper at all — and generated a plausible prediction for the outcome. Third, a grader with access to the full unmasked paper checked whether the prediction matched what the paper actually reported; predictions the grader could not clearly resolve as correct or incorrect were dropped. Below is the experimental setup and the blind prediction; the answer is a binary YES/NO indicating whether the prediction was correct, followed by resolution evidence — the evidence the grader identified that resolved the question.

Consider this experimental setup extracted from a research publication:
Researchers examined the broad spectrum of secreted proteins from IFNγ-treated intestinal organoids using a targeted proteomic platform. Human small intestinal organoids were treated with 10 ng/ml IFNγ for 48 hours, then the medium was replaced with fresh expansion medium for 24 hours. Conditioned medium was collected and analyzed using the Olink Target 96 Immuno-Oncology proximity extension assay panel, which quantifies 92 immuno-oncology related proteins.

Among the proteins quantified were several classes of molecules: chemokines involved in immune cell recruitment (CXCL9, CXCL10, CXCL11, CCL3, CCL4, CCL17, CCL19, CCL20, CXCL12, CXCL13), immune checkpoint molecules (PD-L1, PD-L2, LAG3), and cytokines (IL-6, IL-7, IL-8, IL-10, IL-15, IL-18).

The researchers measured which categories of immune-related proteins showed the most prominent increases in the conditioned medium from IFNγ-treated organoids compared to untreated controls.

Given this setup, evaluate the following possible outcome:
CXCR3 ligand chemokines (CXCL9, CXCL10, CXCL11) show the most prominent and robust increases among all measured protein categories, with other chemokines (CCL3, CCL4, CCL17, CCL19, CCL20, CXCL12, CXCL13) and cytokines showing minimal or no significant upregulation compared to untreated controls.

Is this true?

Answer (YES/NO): YES